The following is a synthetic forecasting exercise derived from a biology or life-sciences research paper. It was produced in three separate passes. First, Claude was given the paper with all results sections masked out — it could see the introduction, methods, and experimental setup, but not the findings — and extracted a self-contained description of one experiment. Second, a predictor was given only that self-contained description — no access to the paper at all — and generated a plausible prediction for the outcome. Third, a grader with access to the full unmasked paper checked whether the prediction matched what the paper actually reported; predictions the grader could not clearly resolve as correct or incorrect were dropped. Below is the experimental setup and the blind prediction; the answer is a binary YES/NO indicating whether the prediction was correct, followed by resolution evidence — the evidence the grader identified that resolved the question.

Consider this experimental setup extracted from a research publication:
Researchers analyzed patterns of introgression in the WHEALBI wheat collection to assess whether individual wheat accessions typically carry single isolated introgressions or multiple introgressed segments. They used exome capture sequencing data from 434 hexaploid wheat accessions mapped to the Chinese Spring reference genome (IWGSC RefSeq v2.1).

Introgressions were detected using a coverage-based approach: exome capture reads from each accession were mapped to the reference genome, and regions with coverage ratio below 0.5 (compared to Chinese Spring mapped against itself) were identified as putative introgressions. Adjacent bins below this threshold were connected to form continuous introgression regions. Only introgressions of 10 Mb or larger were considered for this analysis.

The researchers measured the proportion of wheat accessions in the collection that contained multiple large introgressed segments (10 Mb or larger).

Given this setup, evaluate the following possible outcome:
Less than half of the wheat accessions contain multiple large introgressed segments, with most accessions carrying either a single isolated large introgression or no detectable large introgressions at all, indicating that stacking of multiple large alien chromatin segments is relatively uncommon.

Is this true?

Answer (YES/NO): NO